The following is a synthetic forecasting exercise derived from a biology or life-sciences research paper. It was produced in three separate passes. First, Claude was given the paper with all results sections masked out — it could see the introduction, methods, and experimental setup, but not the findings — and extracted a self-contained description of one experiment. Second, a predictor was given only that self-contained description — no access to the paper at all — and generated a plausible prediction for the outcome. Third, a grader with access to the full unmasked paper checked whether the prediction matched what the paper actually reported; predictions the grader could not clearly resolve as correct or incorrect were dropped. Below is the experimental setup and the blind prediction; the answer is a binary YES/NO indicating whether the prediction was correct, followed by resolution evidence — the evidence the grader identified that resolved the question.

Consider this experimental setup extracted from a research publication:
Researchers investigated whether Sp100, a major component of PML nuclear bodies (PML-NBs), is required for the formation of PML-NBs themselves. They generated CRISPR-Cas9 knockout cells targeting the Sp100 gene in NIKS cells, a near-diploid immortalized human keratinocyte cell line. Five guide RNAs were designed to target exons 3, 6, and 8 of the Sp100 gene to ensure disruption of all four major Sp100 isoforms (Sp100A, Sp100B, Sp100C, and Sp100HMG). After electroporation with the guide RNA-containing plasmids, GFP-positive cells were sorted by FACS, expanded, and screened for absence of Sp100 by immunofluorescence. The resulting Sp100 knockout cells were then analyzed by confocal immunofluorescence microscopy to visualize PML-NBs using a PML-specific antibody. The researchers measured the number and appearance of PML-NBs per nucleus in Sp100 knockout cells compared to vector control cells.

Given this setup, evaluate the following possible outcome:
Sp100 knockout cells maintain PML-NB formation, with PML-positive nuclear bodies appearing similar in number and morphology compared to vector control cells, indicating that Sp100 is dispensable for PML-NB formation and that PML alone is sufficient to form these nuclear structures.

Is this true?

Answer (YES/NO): YES